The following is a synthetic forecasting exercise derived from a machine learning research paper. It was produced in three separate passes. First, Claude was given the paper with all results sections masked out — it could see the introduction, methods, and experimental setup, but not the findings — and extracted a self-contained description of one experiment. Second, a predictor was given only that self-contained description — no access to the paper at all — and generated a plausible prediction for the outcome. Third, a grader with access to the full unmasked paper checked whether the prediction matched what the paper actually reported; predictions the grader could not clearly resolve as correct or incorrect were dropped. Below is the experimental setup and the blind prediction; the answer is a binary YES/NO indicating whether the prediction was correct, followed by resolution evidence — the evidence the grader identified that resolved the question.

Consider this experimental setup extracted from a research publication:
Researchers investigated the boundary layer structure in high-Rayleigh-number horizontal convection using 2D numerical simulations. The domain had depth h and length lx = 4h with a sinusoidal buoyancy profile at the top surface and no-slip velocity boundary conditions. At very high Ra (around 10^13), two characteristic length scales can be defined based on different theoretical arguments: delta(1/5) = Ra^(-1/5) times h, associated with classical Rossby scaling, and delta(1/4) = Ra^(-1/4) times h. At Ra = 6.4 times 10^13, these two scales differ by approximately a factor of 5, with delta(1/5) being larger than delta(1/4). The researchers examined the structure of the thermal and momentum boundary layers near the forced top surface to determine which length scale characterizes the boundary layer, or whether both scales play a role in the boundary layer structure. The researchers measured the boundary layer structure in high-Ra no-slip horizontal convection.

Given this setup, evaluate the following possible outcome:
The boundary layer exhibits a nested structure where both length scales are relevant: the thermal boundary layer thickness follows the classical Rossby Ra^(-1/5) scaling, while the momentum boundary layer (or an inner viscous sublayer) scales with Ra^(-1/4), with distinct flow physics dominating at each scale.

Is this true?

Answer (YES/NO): NO